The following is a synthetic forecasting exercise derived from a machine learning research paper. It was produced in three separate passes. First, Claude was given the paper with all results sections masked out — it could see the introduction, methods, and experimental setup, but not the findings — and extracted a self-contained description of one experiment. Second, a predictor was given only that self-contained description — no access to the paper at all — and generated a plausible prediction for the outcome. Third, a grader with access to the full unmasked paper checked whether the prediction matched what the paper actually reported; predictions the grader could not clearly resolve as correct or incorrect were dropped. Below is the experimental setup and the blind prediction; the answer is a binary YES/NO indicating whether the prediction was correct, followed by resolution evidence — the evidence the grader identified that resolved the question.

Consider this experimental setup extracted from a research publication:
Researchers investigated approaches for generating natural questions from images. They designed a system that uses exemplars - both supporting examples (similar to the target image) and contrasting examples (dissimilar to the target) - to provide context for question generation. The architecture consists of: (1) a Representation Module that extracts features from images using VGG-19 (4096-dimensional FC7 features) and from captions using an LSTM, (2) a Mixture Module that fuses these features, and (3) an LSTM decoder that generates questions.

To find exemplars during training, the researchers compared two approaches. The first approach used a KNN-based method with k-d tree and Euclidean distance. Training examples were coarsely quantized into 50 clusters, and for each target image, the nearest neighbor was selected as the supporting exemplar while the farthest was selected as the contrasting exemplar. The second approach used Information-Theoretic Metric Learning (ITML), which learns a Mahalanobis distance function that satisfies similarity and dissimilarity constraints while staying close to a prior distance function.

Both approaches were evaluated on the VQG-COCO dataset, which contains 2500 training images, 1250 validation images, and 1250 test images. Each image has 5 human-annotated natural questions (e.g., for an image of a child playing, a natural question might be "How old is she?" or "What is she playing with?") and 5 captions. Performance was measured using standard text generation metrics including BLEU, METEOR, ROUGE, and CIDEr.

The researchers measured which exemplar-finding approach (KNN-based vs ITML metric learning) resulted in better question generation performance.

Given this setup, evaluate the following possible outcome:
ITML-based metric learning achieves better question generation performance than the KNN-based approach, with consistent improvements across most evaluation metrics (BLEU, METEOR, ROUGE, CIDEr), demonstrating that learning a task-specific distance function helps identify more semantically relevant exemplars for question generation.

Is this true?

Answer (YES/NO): NO